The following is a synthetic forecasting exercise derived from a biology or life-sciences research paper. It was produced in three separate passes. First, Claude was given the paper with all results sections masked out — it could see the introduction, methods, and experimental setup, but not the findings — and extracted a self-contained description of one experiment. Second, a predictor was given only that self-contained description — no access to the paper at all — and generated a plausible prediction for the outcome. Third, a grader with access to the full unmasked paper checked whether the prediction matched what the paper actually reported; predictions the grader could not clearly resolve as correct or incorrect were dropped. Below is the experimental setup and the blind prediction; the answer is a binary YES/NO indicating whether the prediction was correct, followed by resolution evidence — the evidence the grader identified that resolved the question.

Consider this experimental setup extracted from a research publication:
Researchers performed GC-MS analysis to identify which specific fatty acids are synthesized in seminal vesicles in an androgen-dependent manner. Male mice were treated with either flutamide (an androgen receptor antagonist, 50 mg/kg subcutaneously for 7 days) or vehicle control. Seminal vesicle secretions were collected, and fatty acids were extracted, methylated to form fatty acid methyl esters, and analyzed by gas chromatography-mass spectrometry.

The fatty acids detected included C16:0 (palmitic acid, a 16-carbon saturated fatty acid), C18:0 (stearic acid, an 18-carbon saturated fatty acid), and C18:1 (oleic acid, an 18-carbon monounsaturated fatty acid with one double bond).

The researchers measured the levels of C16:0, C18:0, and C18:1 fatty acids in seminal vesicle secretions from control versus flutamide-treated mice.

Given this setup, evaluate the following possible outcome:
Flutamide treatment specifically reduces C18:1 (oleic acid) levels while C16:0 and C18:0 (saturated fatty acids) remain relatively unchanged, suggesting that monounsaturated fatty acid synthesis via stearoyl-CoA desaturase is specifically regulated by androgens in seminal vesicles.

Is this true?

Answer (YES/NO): YES